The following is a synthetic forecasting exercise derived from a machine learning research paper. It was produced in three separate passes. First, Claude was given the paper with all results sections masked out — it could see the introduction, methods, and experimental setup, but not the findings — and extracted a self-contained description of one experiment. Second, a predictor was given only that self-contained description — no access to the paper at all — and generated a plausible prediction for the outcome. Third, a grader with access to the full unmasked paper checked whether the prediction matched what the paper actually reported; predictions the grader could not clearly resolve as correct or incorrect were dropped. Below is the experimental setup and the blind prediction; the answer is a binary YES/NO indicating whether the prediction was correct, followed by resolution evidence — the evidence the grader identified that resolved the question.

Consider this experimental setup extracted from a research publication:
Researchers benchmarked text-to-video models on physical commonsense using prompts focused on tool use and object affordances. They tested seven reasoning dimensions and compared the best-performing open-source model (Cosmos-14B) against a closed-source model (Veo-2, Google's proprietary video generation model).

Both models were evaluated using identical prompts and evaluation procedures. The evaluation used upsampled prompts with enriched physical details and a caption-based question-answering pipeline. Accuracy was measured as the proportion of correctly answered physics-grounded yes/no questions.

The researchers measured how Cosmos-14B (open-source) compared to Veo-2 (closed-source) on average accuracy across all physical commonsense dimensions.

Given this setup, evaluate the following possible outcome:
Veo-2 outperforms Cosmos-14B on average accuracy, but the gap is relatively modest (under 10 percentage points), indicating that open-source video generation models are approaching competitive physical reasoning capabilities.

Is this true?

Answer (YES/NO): NO